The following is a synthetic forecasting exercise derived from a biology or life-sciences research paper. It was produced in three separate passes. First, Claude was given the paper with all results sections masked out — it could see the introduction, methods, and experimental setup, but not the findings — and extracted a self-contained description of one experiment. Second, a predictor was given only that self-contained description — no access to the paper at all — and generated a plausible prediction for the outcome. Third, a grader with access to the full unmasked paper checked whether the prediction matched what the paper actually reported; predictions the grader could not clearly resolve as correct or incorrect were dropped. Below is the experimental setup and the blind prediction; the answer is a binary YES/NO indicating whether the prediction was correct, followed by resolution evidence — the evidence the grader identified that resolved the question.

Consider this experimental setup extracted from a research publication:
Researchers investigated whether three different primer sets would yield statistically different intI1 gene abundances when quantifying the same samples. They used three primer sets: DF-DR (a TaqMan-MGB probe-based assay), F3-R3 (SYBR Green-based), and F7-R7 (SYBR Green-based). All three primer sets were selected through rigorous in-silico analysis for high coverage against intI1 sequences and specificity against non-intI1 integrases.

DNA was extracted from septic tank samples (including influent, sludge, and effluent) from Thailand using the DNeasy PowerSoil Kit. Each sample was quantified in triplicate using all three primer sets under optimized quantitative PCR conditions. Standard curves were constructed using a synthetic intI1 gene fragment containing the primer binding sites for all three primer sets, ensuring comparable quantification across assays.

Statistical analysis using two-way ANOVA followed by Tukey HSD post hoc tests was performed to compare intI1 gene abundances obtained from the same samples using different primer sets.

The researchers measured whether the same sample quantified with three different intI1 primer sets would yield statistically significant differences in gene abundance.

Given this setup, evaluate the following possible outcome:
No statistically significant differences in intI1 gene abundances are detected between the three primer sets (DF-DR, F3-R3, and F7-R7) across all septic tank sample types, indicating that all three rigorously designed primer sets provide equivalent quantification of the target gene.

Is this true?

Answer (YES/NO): YES